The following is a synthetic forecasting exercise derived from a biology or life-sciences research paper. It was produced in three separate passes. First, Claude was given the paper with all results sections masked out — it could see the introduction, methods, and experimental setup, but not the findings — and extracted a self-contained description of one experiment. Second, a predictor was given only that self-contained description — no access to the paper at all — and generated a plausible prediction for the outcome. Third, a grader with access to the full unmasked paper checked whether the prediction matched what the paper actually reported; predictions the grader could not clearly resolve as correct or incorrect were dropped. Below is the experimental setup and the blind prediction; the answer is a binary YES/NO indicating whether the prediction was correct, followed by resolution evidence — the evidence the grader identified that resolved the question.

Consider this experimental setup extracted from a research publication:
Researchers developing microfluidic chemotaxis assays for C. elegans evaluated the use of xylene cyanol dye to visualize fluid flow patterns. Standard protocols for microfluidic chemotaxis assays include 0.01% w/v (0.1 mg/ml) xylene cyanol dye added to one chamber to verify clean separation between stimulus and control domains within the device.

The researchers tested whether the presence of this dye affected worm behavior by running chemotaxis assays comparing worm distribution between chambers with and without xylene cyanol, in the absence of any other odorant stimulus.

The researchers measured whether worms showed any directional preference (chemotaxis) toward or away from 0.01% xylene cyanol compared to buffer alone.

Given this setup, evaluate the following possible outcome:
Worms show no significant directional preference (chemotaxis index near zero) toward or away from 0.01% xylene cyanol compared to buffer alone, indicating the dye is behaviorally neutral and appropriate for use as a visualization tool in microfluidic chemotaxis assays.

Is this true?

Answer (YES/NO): NO